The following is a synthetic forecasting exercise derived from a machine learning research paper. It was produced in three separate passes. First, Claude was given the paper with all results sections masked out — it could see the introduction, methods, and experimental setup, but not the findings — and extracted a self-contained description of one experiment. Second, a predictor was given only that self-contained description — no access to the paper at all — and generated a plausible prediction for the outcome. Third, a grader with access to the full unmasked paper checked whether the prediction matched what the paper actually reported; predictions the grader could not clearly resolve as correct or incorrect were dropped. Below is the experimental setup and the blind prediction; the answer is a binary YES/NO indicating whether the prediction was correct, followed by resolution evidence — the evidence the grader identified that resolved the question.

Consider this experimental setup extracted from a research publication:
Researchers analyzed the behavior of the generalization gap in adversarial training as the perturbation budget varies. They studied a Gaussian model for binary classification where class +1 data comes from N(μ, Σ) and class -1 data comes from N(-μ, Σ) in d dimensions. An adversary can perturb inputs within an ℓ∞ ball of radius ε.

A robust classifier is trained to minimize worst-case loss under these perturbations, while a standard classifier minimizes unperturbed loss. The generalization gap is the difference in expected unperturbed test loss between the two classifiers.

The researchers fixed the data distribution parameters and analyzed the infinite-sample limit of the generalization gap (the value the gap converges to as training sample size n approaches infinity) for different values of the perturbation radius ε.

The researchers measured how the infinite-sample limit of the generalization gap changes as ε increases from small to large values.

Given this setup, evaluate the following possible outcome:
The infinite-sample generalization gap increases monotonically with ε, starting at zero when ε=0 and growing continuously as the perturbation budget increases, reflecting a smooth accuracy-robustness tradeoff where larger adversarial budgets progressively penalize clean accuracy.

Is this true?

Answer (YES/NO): NO